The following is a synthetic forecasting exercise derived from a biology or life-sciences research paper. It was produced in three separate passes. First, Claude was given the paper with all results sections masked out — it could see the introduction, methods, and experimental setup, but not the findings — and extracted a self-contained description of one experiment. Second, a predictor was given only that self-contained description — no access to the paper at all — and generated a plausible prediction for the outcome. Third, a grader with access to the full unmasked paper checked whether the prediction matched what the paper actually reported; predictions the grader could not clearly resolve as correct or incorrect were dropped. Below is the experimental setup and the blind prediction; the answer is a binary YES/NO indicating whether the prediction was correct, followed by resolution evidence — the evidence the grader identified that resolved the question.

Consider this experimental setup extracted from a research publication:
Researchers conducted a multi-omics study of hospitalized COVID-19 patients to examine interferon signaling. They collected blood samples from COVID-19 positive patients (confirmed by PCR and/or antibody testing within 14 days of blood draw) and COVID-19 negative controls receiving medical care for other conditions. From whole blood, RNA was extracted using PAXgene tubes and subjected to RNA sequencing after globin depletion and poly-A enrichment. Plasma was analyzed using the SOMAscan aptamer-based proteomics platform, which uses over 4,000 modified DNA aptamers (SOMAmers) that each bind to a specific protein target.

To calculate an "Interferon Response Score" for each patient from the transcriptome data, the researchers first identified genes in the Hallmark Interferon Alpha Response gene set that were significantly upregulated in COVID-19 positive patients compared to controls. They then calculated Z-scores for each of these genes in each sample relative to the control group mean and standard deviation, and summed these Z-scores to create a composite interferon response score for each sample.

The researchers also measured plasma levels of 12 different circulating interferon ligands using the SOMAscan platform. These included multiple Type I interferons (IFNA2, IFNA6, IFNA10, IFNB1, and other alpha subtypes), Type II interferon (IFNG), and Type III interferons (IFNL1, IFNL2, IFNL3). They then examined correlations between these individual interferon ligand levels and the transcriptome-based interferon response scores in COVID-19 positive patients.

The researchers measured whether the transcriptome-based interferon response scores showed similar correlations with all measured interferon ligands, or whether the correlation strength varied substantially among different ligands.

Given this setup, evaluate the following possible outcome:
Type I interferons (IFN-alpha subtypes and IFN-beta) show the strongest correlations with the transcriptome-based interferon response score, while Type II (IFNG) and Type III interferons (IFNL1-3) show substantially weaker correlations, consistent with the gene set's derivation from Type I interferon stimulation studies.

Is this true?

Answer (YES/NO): NO